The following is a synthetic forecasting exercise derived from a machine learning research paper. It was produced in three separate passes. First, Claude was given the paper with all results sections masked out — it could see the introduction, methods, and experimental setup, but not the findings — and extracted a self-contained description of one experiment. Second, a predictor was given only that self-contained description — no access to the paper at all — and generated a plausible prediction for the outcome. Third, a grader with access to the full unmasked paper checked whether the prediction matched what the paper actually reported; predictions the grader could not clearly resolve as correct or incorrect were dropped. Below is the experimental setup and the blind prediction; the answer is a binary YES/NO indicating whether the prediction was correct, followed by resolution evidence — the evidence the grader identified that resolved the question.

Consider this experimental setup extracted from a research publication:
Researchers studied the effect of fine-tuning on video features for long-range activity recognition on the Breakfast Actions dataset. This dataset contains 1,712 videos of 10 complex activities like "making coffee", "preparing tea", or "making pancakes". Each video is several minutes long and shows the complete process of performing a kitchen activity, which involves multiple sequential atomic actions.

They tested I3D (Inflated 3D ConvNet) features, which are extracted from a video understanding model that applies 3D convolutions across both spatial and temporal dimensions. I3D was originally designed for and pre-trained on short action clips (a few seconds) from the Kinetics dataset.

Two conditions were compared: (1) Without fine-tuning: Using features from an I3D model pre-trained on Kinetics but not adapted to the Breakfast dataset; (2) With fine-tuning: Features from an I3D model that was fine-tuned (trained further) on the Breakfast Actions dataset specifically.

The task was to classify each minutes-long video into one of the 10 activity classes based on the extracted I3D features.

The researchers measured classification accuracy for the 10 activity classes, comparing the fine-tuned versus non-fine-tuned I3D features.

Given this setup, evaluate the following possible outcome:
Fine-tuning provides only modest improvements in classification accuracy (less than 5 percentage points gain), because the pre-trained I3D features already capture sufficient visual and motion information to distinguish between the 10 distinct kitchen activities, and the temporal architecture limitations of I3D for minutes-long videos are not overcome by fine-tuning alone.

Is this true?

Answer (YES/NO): NO